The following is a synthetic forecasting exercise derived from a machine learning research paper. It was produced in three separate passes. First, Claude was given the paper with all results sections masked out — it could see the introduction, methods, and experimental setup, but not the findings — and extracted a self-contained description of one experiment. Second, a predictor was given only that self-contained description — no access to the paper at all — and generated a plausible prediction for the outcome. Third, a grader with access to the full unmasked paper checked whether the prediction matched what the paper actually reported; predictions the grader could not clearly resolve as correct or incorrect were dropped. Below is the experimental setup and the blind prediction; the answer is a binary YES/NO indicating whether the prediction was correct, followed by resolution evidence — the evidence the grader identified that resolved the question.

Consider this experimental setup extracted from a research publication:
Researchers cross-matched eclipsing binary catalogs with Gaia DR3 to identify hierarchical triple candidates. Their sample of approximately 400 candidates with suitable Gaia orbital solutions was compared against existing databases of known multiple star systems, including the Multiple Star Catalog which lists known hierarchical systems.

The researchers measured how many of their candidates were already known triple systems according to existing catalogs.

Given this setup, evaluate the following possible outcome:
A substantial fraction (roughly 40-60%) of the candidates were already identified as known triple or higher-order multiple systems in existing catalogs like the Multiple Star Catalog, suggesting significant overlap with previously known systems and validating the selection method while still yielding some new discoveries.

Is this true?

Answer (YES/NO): NO